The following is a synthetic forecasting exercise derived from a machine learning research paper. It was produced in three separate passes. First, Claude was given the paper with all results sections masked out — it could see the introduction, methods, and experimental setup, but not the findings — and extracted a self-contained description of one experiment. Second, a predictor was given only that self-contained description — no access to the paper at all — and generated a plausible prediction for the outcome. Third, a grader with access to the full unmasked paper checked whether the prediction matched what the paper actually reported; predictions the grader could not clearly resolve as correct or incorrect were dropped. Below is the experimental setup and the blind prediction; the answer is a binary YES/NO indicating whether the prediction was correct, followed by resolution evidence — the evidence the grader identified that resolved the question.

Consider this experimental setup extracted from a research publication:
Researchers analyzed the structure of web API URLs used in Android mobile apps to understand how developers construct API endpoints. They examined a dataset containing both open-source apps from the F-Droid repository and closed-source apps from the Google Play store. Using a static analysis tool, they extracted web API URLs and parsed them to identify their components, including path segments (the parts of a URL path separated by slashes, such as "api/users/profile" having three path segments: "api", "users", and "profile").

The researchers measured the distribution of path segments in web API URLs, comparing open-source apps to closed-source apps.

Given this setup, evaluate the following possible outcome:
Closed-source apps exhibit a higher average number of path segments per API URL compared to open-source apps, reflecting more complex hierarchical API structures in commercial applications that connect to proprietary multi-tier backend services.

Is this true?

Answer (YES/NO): YES